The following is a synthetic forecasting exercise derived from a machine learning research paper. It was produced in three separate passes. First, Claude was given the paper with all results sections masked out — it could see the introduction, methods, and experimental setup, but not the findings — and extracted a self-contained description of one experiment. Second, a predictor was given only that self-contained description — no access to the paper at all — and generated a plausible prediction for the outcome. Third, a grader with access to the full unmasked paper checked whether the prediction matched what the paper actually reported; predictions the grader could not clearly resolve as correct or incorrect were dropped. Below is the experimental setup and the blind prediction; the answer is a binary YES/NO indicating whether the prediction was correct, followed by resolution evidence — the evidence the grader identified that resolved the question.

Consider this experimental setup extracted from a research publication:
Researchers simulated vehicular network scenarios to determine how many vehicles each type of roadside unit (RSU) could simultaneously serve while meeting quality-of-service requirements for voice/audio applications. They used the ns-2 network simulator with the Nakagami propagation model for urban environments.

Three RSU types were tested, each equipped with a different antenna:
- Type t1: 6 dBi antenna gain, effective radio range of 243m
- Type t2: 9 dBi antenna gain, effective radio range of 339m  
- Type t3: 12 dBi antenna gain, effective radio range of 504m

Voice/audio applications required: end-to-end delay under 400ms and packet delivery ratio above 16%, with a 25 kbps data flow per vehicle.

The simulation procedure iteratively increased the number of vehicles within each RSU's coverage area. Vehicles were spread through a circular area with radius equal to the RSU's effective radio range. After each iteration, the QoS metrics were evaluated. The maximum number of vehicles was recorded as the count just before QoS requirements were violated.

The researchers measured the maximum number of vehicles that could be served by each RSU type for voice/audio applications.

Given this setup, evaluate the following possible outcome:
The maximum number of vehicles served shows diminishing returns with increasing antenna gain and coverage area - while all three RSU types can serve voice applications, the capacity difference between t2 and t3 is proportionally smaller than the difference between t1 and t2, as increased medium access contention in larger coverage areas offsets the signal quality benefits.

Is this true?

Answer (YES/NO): YES